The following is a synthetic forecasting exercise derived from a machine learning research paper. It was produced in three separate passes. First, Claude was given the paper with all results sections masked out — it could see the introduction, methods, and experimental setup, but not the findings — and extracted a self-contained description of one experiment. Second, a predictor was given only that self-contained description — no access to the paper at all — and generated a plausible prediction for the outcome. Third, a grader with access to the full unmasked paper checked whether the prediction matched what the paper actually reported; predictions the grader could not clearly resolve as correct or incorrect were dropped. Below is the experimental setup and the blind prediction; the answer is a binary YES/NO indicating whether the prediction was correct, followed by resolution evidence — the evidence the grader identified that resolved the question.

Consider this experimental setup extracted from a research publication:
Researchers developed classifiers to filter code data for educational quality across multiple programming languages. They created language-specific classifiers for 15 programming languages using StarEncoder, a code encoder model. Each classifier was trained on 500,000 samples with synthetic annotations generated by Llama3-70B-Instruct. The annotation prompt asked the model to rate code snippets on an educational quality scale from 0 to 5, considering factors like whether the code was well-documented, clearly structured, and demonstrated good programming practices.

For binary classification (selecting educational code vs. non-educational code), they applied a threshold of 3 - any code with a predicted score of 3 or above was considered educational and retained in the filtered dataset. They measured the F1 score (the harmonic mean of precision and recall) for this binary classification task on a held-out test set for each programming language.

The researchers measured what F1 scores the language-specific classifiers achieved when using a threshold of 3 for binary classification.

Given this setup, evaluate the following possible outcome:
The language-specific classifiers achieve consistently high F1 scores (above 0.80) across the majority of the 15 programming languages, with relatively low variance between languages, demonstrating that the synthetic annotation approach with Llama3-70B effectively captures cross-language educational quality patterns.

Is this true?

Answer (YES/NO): NO